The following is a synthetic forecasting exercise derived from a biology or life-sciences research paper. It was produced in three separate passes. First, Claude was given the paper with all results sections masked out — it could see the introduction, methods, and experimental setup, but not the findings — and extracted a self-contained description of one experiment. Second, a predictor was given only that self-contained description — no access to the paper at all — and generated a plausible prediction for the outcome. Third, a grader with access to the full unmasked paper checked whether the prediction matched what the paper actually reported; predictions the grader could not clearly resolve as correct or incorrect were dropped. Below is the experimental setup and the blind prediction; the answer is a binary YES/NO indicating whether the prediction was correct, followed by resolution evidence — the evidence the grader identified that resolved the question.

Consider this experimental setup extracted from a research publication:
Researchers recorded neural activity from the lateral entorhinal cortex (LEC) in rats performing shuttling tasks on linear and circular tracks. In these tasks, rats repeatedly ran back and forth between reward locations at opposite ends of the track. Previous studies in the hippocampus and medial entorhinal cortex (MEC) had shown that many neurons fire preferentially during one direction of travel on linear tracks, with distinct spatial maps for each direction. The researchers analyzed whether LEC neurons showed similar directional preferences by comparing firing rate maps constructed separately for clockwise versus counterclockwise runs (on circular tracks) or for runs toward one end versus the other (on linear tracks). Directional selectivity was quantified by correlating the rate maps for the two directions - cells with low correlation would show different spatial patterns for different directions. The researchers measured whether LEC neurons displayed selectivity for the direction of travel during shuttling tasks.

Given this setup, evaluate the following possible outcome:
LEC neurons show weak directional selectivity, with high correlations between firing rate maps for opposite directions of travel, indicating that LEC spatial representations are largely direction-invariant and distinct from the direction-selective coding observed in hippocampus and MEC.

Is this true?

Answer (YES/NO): NO